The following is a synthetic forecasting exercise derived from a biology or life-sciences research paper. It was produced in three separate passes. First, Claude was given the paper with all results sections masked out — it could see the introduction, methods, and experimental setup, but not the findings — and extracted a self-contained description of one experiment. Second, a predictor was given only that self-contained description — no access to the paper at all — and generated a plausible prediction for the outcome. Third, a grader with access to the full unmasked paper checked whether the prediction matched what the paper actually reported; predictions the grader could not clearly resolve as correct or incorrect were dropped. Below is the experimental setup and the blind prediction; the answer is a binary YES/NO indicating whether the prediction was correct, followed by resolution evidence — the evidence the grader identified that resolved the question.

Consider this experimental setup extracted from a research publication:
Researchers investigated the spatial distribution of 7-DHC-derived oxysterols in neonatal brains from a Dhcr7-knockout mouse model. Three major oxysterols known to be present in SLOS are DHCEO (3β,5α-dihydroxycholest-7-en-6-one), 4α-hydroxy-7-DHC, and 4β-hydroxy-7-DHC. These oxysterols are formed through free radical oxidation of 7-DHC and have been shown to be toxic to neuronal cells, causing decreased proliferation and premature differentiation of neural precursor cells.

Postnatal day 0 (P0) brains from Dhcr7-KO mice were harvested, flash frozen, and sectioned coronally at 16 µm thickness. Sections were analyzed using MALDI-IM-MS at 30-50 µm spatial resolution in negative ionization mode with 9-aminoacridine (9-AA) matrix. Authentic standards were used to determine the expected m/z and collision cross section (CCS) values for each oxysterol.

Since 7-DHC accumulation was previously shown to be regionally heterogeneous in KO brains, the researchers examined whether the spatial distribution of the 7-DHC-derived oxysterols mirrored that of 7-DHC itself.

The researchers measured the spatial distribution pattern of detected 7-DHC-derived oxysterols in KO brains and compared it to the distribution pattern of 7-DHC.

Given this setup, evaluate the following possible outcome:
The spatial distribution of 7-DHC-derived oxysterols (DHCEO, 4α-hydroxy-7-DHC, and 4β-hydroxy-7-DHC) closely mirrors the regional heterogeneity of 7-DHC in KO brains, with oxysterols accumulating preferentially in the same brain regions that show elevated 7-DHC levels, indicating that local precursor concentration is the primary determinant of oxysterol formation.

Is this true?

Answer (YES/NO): YES